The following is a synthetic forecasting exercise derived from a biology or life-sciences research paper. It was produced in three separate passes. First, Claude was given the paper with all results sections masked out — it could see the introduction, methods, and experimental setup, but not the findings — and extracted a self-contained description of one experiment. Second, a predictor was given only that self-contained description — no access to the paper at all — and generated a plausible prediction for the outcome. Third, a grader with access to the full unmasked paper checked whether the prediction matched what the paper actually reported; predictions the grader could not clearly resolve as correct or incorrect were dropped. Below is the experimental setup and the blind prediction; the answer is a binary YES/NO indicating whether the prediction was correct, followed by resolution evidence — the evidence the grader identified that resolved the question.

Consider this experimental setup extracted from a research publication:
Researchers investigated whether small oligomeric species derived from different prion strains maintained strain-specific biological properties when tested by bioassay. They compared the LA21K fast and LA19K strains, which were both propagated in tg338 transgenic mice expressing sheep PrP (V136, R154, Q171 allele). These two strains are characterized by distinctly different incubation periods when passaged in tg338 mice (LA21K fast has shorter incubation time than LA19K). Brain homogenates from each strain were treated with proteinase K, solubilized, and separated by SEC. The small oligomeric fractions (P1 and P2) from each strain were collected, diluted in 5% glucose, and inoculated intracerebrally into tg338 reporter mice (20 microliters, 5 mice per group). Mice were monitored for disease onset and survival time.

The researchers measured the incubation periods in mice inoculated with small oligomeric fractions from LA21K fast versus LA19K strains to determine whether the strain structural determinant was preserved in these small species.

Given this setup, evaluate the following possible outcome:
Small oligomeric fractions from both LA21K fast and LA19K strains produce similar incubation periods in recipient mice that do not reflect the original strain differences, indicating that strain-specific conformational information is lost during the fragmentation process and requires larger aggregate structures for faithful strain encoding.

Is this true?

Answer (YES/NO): NO